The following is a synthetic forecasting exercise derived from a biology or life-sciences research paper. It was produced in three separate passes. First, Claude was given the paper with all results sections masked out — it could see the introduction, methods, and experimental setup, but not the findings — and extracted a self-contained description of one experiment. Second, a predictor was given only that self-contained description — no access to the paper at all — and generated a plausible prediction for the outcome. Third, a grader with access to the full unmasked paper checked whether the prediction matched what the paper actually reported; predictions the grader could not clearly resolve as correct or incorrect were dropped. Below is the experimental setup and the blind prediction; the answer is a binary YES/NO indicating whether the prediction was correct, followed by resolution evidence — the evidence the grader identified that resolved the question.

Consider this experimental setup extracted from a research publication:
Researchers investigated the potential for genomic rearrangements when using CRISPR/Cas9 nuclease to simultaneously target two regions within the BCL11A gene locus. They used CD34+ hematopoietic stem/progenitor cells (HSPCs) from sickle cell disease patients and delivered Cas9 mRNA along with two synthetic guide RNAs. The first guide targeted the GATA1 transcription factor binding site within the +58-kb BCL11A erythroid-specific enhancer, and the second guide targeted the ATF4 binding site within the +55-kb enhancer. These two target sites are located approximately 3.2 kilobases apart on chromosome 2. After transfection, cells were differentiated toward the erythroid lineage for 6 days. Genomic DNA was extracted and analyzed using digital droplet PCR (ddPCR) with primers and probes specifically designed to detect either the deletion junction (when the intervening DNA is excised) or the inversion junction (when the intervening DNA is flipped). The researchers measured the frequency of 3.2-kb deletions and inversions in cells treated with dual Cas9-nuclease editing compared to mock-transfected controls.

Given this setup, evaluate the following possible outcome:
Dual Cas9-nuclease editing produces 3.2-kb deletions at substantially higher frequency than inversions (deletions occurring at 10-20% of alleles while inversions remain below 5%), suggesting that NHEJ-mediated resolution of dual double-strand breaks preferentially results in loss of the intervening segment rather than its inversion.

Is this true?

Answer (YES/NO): NO